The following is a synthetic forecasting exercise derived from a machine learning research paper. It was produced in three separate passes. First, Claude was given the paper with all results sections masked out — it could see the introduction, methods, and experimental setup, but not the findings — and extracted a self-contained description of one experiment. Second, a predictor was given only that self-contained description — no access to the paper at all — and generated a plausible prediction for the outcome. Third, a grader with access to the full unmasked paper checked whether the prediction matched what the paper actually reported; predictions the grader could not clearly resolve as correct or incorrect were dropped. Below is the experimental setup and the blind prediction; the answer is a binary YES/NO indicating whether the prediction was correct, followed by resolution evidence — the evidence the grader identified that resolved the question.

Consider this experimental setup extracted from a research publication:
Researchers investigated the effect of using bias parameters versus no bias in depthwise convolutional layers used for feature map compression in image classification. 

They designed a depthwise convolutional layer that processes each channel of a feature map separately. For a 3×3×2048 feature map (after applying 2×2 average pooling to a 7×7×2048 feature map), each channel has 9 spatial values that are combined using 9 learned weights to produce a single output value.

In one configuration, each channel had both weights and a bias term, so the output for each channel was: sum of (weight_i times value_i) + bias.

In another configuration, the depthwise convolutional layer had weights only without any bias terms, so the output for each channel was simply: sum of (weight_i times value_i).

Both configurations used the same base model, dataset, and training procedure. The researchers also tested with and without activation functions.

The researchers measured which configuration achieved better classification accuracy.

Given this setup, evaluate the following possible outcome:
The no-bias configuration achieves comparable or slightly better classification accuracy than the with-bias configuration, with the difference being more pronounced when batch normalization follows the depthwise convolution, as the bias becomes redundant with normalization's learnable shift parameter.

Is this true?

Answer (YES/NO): NO